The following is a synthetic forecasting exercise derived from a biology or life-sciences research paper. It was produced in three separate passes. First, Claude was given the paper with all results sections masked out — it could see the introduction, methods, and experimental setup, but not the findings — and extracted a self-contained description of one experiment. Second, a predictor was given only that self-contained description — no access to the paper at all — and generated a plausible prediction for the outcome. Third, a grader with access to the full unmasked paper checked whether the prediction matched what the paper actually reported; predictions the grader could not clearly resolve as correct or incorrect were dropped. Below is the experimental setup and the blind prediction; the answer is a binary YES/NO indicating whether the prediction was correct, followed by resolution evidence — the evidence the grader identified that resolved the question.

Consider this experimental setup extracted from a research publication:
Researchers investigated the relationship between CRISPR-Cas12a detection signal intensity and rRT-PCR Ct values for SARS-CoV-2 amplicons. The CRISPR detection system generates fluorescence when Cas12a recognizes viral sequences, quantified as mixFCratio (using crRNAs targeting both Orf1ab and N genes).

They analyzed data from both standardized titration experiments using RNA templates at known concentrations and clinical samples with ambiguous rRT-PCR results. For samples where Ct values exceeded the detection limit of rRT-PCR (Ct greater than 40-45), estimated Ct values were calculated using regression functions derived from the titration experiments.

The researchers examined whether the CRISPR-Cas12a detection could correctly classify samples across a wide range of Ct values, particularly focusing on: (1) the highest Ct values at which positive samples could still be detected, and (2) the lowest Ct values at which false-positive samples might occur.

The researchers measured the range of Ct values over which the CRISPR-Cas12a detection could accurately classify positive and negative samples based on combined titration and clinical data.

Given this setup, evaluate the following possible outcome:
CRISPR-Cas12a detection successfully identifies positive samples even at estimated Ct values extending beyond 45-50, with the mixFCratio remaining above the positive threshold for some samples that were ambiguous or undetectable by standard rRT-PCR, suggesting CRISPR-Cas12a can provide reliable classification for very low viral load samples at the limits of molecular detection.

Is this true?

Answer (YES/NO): YES